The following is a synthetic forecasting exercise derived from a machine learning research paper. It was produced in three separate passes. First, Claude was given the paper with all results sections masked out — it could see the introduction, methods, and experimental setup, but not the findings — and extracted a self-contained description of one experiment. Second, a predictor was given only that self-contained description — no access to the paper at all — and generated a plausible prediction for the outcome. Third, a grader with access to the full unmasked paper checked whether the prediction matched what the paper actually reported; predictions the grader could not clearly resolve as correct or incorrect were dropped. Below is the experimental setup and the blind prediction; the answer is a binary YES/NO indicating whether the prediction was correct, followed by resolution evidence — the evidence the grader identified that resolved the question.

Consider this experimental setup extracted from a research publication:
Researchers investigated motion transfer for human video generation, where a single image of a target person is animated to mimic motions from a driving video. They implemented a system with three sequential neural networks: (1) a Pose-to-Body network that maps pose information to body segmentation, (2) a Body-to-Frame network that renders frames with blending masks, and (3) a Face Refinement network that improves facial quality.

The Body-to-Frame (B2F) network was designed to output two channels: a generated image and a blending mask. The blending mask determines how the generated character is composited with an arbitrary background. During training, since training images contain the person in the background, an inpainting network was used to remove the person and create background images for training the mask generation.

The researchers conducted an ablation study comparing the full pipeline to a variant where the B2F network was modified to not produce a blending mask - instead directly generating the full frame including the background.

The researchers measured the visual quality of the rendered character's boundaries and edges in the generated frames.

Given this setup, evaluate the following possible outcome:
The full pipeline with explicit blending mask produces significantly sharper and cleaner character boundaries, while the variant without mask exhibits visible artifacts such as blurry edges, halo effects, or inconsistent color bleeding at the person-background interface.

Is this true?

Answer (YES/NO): YES